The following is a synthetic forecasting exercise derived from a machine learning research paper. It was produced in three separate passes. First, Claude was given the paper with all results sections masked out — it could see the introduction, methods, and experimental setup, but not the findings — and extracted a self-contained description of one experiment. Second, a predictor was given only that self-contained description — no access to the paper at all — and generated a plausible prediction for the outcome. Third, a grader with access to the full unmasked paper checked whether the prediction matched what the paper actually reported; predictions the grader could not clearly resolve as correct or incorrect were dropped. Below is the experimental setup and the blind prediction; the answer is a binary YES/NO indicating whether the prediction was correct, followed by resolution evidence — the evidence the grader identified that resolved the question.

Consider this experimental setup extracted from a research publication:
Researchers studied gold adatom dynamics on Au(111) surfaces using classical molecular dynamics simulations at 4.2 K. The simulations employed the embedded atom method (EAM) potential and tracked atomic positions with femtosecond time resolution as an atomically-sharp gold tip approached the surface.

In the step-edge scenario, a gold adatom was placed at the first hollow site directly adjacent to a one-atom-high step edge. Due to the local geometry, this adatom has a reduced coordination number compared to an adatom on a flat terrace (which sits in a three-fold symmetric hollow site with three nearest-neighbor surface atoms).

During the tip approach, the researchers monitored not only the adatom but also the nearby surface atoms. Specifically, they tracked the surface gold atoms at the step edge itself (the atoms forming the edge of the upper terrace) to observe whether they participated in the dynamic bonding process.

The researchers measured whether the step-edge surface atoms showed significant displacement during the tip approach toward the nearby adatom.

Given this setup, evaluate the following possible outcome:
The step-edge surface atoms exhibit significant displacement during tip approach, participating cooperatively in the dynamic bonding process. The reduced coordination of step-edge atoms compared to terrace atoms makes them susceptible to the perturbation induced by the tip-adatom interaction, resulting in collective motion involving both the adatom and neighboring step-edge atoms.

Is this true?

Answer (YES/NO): YES